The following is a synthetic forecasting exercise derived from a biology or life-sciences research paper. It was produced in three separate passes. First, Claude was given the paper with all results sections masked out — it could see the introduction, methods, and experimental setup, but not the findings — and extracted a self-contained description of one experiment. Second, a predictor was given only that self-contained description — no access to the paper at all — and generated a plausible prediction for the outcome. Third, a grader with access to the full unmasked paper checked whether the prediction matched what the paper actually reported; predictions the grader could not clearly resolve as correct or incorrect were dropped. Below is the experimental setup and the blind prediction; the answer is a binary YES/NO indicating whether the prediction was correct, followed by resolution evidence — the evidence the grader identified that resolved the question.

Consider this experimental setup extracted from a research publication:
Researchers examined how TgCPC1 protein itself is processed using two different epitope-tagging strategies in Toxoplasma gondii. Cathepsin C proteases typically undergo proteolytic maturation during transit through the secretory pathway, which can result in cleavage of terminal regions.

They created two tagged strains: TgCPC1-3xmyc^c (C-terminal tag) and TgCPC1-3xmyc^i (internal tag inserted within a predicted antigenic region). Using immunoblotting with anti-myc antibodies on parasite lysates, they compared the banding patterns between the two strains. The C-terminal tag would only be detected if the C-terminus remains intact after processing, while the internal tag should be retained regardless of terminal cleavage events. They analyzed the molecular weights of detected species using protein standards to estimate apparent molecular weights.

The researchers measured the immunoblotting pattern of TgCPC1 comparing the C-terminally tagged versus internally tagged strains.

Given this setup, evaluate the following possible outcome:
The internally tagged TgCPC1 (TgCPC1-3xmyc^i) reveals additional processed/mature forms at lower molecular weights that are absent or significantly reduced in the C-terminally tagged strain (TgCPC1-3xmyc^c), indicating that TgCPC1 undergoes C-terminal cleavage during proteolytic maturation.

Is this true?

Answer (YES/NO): NO